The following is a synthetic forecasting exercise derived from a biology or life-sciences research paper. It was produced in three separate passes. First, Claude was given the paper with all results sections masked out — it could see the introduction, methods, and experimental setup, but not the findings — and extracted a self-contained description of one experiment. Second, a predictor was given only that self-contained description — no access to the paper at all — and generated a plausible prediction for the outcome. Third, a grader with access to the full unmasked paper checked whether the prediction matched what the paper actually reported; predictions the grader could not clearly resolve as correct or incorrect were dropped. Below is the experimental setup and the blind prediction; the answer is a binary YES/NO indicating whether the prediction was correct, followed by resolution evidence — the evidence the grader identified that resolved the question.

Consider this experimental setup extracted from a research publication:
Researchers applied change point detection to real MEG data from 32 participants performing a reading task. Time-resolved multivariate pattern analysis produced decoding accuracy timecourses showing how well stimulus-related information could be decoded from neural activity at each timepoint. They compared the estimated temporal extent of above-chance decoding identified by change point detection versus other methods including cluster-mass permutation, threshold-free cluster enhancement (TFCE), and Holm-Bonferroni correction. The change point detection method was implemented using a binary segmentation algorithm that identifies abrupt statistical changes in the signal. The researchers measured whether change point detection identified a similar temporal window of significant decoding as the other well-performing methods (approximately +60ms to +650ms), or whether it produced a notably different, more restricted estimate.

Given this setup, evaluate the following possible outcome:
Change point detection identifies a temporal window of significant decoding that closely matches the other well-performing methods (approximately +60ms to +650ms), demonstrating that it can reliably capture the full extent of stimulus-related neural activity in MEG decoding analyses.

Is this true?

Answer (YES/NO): NO